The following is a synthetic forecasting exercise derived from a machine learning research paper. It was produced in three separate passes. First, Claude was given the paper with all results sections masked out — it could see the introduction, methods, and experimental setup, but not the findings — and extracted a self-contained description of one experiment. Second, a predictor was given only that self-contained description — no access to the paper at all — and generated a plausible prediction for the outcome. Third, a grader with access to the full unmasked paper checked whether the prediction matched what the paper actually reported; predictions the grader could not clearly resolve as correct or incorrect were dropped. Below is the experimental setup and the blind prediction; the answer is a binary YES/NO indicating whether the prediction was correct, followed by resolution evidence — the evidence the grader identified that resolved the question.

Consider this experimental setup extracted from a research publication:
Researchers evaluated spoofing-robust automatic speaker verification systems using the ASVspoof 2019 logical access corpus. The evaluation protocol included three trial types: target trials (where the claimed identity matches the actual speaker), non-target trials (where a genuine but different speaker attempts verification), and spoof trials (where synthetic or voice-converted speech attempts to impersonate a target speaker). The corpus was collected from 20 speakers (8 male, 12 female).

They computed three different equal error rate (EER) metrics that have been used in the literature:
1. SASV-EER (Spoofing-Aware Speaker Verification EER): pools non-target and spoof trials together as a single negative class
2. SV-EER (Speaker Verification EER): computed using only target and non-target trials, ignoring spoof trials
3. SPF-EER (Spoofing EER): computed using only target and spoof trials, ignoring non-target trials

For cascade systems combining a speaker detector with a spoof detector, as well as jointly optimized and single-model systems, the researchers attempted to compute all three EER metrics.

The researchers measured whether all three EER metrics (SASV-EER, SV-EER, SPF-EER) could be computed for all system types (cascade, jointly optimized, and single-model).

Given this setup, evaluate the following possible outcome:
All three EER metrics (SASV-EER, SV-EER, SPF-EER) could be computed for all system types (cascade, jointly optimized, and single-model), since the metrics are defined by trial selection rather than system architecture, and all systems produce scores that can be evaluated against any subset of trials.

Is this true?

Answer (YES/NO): YES